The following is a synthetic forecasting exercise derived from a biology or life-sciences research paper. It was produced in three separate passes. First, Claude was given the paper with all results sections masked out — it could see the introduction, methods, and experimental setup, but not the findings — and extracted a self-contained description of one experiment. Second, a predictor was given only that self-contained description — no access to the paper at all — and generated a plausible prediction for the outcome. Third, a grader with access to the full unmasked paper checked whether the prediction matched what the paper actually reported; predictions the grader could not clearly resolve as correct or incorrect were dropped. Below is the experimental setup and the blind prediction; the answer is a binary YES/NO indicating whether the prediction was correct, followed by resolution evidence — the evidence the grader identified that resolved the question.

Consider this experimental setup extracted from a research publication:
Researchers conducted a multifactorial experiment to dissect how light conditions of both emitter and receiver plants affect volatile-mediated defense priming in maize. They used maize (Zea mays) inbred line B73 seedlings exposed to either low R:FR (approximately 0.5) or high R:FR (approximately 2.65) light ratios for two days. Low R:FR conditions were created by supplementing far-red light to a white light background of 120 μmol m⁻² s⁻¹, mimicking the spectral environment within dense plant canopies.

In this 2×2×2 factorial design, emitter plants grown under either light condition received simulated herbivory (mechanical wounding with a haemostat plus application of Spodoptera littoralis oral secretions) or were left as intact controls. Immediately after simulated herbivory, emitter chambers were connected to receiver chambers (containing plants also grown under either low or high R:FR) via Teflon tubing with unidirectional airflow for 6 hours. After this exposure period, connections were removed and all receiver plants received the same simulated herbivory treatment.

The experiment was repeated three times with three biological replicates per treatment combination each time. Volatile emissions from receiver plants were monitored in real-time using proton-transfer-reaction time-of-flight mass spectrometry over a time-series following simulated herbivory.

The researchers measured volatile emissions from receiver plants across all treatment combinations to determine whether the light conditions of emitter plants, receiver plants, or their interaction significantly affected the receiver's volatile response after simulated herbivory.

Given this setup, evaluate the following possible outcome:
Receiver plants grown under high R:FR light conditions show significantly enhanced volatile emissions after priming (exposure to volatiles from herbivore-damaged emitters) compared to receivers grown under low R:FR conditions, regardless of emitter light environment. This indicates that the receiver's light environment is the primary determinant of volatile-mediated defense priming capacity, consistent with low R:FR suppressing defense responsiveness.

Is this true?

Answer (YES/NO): NO